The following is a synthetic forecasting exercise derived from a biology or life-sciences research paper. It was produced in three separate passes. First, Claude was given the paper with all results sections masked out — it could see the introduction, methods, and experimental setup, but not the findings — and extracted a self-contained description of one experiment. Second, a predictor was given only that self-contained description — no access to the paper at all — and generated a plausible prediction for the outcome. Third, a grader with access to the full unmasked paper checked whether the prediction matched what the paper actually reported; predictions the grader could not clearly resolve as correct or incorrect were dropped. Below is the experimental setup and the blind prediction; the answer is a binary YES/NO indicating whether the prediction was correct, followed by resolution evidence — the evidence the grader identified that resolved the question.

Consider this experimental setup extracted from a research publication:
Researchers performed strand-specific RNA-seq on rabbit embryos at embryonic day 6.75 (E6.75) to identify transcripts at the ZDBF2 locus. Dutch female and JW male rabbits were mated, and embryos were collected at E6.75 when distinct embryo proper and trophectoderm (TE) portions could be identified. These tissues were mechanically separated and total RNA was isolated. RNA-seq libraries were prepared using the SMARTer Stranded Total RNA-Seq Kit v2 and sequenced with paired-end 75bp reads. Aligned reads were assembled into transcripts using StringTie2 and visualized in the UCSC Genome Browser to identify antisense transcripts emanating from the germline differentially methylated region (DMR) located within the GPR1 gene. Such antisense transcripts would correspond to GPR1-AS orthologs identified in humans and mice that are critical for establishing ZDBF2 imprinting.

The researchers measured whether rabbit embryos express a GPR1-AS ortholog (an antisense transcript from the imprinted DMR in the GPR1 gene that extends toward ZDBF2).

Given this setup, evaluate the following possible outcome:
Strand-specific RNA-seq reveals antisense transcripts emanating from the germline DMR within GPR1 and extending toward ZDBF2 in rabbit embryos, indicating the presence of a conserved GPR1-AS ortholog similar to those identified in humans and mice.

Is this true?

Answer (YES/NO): YES